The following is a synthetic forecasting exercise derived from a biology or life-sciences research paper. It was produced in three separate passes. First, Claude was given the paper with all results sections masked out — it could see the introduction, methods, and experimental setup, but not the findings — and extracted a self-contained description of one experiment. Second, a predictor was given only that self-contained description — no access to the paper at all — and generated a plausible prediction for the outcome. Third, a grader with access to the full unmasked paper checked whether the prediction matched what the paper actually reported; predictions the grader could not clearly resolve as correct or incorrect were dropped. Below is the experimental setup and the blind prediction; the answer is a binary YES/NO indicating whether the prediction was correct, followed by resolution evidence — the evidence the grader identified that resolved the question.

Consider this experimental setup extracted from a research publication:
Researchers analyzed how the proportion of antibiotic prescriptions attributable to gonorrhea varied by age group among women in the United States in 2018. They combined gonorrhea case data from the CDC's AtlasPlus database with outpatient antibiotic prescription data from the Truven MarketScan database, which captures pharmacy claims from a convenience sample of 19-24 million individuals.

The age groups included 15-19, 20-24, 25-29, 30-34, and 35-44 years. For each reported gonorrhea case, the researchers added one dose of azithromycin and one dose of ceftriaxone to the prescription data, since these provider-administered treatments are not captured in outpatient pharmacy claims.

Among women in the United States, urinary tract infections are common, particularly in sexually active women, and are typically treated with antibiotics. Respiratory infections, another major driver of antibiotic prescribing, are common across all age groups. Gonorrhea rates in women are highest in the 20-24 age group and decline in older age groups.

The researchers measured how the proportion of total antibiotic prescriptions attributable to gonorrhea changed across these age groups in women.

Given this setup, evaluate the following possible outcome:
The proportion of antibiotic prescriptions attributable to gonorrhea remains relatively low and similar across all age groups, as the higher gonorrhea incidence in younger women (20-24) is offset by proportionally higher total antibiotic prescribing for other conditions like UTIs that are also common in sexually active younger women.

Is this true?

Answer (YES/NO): NO